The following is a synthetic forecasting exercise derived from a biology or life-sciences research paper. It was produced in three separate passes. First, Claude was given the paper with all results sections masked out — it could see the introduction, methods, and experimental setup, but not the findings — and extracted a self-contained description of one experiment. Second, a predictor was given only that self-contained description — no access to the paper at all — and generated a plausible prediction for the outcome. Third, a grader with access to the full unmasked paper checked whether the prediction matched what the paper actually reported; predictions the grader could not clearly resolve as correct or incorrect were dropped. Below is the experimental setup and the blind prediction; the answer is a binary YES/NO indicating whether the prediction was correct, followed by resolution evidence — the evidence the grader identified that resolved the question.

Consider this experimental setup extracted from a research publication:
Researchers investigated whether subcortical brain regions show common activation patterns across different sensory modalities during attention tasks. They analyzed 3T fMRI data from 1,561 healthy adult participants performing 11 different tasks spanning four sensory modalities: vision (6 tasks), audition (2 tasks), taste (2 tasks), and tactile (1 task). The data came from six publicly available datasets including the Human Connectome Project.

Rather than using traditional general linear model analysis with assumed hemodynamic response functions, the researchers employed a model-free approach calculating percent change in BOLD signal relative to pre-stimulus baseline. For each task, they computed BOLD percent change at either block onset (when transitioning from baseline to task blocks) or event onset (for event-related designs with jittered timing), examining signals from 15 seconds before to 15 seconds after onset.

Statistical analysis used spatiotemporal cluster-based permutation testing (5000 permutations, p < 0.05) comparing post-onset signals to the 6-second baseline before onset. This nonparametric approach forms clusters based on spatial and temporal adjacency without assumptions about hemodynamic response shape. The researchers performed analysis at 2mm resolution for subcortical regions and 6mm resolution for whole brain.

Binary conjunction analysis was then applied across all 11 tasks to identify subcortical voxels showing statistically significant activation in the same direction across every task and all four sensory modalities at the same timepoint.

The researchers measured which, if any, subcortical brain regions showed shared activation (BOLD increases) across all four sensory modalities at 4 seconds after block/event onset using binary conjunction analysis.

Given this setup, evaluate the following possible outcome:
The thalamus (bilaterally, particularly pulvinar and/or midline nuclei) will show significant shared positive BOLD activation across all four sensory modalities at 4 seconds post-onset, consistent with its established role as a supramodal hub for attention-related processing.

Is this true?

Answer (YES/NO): NO